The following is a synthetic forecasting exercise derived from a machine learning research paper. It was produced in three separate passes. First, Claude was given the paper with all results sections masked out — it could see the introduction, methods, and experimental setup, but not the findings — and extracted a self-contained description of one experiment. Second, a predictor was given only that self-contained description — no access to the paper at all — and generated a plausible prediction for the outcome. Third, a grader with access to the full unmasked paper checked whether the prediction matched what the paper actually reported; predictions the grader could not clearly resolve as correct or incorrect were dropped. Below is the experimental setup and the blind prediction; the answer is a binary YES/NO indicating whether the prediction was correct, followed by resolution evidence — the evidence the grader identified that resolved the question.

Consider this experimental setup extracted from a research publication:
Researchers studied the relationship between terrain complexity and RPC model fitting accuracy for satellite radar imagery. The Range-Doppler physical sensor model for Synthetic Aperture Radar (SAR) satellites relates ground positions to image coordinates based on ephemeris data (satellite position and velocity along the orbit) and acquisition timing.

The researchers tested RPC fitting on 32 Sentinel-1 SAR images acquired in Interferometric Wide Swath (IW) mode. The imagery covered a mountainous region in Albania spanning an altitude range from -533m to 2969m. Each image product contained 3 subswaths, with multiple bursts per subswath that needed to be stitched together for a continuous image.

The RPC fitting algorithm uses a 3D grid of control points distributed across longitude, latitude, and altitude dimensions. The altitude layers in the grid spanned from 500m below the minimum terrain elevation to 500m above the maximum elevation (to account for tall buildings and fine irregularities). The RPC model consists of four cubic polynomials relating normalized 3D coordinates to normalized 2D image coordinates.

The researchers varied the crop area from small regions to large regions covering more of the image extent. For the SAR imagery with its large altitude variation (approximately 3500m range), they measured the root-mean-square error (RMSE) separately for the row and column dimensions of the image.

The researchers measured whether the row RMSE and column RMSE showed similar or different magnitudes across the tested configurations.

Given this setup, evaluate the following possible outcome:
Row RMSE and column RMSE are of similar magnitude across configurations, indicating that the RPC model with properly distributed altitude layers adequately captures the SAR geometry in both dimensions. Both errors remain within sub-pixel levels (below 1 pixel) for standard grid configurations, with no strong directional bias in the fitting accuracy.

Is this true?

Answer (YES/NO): YES